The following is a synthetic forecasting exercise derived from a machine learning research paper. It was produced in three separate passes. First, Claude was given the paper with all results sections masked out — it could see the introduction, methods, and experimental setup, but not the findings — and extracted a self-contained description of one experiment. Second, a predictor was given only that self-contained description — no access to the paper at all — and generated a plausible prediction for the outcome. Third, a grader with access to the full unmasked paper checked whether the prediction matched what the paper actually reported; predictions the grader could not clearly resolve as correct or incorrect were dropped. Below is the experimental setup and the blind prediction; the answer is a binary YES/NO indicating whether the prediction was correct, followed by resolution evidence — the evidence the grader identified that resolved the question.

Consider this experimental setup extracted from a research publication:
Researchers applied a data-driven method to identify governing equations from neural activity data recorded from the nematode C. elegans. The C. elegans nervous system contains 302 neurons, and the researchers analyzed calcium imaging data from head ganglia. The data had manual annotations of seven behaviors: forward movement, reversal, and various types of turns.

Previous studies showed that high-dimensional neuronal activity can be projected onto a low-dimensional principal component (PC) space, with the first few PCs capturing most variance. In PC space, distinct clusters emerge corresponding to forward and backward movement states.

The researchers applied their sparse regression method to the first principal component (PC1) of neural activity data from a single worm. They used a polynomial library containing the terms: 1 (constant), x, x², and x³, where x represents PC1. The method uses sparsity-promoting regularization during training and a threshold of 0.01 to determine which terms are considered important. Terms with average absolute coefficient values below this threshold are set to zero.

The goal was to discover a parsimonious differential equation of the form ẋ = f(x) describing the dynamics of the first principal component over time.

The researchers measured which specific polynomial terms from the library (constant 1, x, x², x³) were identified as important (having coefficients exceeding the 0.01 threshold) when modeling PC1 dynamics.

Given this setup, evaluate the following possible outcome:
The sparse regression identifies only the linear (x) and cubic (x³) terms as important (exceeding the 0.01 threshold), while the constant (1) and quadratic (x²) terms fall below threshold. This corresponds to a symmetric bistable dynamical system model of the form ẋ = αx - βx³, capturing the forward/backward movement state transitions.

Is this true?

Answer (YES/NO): NO